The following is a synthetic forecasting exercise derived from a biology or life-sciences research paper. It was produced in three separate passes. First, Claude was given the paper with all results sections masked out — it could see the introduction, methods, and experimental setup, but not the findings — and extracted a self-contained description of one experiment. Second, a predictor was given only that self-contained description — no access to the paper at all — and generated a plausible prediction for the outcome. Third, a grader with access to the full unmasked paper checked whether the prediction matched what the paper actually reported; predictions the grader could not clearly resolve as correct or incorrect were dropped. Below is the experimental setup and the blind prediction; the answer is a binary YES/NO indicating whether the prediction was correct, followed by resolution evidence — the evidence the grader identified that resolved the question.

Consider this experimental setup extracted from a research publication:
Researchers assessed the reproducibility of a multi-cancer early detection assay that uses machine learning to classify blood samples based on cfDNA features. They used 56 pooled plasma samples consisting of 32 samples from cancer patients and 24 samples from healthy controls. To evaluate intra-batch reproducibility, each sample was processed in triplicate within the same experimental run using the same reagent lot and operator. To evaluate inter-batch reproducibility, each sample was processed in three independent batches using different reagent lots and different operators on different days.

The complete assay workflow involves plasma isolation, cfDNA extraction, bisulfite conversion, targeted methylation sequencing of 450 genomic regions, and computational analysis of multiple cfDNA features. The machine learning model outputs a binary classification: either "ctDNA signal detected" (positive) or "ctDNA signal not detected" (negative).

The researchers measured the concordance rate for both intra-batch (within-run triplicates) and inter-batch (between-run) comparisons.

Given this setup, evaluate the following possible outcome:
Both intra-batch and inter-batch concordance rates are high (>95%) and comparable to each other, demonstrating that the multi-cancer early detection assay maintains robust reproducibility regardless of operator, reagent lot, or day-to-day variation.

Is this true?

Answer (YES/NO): YES